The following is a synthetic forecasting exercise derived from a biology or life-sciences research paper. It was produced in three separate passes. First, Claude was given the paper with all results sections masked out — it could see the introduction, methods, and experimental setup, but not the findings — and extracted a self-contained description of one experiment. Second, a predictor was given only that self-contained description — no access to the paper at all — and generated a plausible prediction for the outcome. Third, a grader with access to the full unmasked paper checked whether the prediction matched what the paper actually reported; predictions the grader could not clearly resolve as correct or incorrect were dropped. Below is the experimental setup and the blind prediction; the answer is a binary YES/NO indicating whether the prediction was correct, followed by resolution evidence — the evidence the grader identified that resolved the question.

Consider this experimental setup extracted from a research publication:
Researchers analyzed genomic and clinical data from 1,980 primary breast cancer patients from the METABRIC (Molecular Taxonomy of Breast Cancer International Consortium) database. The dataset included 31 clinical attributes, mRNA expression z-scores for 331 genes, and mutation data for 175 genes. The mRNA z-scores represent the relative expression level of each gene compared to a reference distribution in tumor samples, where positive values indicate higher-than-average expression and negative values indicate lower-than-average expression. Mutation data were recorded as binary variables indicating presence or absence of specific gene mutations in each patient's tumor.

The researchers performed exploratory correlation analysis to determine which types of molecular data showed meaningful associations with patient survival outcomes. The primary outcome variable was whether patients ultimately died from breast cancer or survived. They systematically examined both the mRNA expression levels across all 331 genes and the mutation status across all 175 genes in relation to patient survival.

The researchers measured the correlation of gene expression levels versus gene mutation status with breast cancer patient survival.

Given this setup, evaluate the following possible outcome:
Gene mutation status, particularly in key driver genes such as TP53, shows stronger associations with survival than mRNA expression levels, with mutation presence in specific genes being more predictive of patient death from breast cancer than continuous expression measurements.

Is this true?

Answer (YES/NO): NO